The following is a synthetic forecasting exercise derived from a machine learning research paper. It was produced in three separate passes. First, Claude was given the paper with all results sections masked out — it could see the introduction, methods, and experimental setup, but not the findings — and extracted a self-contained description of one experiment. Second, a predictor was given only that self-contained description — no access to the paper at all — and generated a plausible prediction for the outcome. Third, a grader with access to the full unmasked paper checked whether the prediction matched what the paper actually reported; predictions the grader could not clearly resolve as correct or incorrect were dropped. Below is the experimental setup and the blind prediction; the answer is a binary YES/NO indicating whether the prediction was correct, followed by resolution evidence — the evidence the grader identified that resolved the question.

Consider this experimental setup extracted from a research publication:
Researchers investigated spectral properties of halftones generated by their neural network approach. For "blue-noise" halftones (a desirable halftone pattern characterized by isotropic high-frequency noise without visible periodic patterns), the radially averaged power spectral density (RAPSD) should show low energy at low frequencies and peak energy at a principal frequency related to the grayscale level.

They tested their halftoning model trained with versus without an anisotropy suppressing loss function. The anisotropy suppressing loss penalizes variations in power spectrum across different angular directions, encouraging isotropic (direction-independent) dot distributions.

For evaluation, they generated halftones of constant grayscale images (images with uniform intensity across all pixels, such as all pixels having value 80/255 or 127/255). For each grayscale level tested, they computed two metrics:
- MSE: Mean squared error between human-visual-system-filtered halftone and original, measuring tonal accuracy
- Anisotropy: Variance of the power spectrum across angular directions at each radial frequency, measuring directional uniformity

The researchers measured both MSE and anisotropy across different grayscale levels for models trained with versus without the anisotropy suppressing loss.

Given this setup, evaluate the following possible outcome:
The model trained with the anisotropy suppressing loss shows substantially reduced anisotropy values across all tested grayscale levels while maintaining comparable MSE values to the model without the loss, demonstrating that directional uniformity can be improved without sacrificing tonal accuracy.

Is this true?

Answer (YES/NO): NO